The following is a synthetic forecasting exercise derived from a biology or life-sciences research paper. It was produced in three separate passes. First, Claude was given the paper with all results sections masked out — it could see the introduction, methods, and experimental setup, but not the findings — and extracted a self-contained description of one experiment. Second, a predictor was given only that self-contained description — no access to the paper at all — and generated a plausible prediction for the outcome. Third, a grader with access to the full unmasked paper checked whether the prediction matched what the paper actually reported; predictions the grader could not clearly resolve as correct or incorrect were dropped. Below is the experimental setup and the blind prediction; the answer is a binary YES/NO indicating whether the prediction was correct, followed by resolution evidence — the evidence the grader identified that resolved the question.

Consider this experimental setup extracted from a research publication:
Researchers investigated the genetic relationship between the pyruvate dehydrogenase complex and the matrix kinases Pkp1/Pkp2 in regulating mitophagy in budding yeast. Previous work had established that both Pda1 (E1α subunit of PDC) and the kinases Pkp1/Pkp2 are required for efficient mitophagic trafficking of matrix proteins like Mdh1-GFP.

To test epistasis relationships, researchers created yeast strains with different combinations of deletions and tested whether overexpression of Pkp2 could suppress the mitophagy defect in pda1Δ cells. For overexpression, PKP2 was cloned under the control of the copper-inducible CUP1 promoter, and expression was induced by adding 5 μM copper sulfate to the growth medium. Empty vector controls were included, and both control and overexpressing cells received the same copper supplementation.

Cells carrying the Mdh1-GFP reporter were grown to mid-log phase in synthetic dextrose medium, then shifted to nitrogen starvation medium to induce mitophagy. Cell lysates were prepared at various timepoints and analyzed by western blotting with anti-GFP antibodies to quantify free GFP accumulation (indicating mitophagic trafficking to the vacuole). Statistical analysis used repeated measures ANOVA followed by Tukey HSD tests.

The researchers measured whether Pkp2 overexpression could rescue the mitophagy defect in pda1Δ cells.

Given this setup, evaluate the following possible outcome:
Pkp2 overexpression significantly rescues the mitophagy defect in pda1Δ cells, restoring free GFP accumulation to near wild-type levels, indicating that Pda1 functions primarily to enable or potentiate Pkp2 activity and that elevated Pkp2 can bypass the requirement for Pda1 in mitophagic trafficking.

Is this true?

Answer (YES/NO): NO